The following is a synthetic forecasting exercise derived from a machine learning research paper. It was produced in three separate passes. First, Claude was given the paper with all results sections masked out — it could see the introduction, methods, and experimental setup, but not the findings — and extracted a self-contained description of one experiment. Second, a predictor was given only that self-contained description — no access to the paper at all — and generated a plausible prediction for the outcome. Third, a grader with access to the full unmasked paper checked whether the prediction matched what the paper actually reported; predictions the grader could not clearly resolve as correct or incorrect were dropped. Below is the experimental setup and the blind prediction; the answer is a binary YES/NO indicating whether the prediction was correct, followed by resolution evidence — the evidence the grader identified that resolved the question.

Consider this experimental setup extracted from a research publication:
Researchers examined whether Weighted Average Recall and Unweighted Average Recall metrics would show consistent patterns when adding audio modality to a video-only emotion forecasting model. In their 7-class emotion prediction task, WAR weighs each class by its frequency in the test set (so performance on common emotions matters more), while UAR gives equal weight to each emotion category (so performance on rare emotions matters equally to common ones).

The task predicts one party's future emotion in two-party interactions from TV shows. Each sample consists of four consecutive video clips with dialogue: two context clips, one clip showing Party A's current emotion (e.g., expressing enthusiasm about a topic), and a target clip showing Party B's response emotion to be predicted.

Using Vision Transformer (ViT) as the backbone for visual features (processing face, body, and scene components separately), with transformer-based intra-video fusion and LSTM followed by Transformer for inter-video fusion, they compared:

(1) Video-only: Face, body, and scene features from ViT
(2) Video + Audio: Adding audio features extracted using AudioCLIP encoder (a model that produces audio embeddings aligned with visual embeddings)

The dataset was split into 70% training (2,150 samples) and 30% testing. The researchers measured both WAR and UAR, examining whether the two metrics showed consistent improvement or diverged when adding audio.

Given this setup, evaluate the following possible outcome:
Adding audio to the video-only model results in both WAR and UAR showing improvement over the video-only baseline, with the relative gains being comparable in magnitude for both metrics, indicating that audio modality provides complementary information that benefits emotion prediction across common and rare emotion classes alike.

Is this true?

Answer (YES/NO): NO